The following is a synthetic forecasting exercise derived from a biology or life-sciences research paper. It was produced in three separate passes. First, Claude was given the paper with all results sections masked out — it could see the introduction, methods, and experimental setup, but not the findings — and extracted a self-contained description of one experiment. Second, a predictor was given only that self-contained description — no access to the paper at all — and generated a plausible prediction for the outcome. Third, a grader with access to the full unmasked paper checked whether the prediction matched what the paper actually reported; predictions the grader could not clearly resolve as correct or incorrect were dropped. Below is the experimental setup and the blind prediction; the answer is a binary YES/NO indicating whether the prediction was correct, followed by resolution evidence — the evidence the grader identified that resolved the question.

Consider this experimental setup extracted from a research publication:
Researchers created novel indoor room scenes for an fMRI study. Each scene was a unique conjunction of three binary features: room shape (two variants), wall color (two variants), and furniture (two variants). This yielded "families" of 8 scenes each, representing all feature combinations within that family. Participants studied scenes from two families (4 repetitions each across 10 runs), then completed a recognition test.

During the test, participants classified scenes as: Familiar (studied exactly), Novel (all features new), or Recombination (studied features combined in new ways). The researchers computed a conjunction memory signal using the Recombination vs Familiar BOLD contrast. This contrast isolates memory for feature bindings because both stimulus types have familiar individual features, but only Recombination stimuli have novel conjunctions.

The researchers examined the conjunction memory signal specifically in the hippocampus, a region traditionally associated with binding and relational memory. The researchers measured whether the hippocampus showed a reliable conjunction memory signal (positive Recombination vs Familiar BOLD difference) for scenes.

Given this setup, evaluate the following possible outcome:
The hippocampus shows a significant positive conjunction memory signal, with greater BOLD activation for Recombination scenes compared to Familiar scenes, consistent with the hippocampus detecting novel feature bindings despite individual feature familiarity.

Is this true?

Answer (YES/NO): NO